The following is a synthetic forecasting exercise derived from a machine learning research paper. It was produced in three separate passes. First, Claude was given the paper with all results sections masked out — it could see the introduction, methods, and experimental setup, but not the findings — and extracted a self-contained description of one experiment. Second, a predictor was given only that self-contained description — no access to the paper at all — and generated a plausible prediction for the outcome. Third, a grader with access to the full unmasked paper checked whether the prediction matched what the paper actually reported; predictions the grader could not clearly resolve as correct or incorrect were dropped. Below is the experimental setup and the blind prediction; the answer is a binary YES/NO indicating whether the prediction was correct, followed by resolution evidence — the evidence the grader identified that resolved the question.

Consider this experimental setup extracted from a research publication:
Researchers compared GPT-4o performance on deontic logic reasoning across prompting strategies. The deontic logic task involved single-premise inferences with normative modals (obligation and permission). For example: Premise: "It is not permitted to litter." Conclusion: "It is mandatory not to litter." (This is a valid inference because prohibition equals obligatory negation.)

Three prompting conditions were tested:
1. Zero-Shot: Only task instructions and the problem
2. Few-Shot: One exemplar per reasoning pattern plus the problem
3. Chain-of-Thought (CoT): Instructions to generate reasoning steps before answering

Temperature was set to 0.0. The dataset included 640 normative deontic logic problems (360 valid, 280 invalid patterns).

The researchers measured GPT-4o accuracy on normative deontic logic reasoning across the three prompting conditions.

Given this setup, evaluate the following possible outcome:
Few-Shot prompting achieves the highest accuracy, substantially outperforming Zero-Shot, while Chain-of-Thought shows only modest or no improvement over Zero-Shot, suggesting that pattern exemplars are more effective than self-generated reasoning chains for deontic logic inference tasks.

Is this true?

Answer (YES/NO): YES